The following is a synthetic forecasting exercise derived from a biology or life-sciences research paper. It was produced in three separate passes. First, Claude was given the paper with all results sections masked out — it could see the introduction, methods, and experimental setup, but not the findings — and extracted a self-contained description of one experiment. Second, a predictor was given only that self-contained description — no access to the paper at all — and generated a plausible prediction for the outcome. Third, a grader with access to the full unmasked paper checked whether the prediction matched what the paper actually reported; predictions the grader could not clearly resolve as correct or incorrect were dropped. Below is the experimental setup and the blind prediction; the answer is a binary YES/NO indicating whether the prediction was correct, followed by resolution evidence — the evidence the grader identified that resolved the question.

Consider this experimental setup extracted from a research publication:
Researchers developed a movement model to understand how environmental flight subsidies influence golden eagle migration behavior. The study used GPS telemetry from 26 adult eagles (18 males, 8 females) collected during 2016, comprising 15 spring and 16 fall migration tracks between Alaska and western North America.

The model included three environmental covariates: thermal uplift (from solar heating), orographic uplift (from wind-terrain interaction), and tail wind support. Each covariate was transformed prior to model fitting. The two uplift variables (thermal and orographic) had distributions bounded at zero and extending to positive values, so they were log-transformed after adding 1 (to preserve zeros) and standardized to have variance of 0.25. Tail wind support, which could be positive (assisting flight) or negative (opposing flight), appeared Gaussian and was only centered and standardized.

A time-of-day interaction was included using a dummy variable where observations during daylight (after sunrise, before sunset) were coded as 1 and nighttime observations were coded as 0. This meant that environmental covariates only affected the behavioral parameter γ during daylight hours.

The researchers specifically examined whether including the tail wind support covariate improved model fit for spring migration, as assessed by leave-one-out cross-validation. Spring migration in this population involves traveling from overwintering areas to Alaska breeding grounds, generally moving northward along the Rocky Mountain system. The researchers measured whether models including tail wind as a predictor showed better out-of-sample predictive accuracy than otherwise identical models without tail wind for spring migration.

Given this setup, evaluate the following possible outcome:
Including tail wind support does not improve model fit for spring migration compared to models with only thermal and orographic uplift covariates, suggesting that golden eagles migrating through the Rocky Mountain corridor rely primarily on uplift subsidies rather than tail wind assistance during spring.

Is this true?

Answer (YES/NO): NO